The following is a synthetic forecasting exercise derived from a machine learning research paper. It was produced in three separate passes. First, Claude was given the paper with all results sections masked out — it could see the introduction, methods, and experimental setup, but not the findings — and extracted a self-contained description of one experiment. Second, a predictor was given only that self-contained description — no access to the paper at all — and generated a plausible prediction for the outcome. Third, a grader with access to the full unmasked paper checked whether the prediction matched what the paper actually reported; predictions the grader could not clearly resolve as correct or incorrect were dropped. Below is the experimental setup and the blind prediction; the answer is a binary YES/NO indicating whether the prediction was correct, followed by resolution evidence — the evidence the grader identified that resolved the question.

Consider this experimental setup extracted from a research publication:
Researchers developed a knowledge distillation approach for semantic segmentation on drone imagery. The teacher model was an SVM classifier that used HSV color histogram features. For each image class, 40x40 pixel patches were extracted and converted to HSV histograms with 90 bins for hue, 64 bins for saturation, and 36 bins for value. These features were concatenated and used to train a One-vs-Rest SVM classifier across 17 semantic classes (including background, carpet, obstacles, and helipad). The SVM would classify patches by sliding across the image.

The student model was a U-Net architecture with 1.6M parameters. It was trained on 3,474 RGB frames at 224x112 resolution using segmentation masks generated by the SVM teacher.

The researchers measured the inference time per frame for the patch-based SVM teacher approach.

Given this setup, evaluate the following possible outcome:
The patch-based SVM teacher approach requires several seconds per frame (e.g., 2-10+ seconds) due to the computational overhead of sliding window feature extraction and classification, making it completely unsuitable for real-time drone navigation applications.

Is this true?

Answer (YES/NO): YES